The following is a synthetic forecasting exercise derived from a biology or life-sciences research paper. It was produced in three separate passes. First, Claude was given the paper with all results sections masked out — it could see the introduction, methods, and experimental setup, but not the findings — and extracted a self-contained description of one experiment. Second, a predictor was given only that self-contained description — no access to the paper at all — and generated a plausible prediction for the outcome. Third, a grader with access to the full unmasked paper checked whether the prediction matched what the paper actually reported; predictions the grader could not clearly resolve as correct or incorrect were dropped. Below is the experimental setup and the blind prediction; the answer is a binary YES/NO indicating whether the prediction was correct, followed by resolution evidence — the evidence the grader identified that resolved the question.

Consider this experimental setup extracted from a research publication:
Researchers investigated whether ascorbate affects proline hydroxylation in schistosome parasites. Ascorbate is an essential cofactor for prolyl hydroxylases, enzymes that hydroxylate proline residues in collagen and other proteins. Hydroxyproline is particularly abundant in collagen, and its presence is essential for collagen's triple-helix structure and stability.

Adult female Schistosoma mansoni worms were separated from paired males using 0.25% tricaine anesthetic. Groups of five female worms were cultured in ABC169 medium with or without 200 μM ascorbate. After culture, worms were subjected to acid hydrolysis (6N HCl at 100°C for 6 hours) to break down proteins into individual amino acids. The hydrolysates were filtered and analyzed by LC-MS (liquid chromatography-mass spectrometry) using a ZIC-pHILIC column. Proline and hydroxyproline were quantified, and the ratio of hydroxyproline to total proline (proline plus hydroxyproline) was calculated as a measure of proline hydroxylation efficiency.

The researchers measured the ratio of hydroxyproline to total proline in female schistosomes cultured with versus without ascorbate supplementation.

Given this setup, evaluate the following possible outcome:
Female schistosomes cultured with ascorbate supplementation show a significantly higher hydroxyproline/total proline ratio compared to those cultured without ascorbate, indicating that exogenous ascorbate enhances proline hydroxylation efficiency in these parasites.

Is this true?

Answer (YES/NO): NO